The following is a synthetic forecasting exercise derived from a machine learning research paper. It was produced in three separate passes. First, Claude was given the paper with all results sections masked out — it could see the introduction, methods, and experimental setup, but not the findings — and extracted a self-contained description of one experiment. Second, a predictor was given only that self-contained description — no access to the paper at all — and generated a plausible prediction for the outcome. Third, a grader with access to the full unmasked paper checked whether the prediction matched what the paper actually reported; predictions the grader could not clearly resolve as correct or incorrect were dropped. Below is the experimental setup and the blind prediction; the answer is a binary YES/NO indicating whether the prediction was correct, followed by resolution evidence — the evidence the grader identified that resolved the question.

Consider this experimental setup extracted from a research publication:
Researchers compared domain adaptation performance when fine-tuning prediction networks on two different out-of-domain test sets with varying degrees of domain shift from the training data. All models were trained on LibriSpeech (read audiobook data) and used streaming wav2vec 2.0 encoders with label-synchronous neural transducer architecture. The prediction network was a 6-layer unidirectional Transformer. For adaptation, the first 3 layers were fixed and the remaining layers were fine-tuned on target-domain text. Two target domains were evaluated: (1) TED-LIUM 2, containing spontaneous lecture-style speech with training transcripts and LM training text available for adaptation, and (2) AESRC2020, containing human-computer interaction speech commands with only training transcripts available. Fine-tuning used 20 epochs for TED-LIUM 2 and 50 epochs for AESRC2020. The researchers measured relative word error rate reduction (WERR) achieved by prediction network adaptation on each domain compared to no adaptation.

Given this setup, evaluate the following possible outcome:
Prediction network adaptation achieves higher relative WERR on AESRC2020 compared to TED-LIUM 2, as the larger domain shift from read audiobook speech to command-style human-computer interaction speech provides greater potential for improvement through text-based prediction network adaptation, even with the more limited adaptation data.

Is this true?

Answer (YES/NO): YES